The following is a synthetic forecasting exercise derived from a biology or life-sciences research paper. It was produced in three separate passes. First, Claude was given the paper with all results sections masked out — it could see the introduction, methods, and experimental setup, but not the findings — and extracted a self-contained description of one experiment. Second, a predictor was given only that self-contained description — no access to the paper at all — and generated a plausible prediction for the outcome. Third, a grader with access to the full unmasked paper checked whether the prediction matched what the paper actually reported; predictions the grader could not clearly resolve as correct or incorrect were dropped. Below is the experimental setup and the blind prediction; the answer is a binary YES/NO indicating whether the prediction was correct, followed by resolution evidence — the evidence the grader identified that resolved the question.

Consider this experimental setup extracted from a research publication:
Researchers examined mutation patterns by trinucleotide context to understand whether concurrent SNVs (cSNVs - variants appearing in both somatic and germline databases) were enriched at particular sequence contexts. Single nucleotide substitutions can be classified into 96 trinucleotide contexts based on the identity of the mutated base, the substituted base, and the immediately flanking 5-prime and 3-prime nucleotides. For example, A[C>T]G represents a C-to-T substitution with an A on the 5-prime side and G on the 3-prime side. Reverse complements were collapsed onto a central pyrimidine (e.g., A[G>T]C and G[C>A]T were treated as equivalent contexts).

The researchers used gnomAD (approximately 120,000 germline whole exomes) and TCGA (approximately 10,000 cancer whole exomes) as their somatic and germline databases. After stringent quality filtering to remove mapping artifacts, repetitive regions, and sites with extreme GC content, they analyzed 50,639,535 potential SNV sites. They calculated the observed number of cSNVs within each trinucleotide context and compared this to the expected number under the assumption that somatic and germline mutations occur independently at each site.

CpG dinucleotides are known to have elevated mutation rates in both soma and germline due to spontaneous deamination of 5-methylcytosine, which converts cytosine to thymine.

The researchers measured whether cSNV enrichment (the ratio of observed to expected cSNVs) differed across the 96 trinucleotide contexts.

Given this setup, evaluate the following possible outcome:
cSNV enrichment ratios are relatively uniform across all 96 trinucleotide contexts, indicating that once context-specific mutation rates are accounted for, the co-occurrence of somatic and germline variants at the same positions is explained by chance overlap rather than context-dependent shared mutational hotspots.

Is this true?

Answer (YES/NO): NO